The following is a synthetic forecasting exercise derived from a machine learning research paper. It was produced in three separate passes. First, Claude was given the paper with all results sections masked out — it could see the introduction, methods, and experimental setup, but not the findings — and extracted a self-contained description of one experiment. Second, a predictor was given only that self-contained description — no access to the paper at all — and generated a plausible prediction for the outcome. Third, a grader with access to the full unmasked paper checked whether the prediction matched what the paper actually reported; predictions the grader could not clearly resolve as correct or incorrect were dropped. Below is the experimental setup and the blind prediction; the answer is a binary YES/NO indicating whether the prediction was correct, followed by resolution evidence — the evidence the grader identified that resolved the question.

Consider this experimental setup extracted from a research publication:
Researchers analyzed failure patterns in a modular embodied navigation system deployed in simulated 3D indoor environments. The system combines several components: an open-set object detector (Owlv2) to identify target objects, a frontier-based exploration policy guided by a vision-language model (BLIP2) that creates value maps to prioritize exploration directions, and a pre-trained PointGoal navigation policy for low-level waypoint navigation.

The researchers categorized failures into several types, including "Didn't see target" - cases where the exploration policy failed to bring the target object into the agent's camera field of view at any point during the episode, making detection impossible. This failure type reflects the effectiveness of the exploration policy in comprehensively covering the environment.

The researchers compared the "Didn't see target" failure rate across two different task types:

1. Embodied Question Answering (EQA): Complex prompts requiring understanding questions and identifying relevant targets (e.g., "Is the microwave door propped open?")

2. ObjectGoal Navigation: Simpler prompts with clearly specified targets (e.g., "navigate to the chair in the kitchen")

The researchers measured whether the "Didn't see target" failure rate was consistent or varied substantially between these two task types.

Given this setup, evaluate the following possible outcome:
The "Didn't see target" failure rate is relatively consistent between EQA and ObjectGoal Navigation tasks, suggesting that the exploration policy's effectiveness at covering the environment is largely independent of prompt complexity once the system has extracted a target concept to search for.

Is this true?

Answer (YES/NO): YES